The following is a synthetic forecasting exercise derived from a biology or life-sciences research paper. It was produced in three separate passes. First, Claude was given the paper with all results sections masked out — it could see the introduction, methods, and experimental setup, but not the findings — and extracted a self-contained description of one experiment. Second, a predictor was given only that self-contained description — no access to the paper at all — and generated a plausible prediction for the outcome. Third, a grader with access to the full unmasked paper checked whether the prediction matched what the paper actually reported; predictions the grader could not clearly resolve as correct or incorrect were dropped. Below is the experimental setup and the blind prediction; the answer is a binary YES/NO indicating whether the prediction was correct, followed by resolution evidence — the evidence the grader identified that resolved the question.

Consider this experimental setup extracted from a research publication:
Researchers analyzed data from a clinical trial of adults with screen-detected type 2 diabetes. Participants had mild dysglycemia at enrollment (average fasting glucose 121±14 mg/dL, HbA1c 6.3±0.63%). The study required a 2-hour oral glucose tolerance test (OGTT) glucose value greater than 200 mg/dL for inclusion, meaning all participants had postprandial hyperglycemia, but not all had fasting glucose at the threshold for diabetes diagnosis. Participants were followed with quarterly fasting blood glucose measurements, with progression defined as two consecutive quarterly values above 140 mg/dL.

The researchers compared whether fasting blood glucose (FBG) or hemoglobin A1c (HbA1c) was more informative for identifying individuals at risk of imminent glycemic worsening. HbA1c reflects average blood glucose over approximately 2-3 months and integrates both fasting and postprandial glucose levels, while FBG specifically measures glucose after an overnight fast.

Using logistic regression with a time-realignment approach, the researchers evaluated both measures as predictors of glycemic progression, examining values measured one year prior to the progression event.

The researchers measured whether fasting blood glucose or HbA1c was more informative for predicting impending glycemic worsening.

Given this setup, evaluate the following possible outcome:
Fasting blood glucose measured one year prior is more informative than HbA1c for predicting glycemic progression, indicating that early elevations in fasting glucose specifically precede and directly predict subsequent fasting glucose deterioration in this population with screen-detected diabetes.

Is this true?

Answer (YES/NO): YES